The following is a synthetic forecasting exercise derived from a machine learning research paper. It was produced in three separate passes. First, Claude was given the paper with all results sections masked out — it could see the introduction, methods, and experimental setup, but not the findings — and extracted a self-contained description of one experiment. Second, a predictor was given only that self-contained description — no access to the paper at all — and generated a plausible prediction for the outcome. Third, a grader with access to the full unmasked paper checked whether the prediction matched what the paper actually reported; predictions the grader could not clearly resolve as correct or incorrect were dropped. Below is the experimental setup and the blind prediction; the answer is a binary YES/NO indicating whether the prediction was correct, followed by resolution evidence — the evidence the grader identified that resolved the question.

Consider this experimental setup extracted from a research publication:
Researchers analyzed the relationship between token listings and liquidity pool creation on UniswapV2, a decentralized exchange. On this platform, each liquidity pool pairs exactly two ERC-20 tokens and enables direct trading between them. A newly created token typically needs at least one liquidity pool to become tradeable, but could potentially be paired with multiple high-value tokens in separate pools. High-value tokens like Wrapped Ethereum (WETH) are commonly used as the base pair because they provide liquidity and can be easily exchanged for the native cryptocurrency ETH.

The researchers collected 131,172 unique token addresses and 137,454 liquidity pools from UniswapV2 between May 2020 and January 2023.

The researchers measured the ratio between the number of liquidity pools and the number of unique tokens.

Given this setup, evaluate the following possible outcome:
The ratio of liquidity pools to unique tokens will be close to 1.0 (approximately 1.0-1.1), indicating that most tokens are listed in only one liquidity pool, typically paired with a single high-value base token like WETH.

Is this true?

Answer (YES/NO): YES